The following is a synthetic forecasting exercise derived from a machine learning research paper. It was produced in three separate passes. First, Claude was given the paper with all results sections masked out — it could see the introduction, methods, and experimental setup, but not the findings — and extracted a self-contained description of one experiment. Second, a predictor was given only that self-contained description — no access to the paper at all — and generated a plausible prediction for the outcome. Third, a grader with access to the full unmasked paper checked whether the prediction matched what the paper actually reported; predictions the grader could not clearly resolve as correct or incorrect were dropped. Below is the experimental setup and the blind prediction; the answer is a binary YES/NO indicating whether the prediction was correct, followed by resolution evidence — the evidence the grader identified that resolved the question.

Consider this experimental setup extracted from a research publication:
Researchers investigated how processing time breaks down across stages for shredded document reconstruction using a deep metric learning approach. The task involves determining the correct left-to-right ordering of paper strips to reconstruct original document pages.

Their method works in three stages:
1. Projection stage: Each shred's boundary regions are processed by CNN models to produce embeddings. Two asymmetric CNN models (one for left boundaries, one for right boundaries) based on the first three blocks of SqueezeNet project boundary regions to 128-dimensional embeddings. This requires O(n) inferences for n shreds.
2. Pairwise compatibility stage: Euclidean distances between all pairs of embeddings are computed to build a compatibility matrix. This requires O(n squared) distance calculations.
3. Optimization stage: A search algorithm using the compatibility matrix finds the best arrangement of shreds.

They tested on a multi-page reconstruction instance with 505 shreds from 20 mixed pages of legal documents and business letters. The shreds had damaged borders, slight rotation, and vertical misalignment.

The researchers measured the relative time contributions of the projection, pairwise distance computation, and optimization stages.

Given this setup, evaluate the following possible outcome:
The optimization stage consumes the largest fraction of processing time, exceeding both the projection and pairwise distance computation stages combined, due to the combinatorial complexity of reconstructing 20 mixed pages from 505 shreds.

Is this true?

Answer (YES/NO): NO